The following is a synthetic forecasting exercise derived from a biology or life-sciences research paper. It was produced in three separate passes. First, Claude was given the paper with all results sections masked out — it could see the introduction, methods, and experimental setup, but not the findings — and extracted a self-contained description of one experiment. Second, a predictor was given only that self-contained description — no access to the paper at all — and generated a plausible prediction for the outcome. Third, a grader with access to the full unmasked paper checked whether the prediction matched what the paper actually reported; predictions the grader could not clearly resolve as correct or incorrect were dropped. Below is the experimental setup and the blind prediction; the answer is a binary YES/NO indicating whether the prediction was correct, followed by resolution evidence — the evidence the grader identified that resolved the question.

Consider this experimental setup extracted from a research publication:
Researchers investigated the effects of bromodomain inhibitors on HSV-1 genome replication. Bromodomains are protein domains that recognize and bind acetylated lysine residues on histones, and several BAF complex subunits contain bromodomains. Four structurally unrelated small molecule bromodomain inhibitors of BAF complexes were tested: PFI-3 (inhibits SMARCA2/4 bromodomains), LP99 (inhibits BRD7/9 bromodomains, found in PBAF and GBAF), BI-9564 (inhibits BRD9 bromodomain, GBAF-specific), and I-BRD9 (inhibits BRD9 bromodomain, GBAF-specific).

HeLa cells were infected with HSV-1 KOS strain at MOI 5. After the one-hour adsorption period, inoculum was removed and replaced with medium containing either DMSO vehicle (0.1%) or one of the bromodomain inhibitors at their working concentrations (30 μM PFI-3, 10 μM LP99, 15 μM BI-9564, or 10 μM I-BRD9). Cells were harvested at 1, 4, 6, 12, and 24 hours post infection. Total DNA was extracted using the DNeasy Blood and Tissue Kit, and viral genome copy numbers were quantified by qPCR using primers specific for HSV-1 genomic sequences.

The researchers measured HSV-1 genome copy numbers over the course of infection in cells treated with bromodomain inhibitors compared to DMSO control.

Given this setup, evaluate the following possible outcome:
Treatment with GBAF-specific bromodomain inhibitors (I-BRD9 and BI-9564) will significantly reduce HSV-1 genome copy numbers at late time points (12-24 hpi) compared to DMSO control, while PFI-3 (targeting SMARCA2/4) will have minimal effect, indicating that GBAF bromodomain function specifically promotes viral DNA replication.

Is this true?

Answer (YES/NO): NO